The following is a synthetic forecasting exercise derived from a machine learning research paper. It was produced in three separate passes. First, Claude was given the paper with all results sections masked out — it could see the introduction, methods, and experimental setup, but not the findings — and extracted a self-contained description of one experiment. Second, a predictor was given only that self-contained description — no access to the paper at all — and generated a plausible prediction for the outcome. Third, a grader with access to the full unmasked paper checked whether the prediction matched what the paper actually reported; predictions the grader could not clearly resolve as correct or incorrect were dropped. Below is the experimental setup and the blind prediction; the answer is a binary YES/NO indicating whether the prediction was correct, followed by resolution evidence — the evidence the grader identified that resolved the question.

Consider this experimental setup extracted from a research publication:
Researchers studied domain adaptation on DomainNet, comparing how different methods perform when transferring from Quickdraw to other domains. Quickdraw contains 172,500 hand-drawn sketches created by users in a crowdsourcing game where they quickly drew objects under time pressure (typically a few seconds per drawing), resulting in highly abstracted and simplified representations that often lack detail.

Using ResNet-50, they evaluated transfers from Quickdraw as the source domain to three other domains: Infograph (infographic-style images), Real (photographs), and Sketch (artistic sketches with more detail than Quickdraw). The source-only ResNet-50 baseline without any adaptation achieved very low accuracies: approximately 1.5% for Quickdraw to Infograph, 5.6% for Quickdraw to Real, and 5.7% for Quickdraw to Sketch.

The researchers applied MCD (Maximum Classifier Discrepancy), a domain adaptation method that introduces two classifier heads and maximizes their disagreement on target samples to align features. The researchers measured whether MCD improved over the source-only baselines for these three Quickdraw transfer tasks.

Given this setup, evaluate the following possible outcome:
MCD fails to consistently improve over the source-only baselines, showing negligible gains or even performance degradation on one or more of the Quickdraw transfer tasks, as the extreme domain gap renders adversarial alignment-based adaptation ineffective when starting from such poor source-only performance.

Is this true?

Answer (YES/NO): NO